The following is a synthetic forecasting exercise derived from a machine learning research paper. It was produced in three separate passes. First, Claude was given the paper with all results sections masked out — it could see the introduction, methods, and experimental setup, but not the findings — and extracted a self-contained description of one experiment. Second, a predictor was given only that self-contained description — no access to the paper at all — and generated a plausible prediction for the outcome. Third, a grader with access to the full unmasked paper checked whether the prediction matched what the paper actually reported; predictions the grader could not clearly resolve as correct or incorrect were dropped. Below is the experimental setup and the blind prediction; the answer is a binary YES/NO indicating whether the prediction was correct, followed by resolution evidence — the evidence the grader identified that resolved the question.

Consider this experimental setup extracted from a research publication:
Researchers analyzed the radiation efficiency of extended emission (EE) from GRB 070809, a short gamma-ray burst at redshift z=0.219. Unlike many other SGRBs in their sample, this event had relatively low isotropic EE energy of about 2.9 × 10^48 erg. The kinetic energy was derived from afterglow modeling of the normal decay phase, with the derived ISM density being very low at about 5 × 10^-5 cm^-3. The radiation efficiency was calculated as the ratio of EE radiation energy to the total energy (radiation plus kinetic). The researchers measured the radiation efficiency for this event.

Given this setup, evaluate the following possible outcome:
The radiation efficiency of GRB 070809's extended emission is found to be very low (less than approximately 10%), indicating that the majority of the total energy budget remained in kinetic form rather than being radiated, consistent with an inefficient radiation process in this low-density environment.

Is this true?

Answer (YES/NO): YES